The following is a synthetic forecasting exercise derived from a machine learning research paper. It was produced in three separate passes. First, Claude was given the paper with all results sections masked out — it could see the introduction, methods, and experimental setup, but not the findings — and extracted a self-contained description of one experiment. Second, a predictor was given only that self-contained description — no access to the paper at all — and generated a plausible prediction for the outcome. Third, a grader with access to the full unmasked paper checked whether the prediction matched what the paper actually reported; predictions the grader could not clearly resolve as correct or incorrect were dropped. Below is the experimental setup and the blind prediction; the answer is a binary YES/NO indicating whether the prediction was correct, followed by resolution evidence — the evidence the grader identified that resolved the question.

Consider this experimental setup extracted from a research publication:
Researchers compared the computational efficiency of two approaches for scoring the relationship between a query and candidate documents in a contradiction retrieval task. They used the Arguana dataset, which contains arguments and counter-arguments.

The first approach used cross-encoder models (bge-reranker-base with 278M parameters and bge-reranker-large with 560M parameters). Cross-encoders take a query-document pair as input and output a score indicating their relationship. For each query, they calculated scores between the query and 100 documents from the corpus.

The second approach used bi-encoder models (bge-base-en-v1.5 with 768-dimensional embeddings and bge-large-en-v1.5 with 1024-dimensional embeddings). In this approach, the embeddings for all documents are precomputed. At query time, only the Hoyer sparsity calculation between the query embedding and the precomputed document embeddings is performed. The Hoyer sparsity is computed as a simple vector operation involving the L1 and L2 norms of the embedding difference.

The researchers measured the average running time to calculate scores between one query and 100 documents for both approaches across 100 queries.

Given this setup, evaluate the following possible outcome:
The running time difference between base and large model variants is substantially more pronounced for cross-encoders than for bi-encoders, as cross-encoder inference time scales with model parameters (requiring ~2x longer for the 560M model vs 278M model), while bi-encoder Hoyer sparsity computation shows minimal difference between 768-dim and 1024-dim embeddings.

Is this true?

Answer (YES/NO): YES